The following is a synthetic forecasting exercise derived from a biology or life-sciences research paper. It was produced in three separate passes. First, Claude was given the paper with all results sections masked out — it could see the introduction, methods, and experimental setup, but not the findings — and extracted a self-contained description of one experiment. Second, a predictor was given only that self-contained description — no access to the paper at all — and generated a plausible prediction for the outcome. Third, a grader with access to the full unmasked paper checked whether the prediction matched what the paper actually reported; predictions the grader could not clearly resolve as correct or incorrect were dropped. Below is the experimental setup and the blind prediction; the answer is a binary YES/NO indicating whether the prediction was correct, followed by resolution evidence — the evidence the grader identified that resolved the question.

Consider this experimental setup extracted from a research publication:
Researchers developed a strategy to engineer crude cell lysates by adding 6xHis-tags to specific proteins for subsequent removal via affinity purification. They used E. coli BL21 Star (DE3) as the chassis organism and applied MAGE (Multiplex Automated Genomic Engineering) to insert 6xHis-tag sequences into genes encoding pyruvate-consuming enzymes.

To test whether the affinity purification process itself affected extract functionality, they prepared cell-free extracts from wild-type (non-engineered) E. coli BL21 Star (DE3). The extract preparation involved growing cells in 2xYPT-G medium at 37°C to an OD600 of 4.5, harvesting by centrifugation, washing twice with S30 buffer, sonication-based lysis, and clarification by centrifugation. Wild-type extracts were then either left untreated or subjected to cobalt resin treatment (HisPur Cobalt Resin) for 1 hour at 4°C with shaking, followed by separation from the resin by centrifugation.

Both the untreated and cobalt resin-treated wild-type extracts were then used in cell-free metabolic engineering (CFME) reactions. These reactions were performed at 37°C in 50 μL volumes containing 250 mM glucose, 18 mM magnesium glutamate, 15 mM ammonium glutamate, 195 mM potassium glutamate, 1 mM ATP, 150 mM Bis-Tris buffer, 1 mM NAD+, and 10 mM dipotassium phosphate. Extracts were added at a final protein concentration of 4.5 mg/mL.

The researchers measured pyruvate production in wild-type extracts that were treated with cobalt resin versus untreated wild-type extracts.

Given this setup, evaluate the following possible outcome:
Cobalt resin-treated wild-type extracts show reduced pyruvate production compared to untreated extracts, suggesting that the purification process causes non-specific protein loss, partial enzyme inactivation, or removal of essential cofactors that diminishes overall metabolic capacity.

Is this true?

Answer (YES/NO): NO